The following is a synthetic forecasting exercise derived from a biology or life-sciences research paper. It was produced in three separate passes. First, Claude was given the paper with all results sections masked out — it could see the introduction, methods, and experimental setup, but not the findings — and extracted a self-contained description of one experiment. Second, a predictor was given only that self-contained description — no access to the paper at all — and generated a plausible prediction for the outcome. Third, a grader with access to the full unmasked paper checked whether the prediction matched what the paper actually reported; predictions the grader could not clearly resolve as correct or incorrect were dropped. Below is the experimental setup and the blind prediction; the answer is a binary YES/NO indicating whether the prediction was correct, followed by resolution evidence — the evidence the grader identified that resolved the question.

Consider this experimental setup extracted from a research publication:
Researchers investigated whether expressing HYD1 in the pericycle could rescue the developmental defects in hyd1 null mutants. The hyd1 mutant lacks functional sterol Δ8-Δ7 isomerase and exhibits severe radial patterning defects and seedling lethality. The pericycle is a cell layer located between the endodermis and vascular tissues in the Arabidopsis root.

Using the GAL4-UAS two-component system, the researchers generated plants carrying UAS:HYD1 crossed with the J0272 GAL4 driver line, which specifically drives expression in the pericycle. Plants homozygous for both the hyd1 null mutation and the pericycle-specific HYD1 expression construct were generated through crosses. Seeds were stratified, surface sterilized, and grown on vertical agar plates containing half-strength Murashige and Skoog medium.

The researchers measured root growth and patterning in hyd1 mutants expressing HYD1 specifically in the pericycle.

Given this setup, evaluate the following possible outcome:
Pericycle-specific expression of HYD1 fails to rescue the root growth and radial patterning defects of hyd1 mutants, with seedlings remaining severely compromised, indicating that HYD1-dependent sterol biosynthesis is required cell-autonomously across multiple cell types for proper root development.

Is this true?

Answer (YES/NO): NO